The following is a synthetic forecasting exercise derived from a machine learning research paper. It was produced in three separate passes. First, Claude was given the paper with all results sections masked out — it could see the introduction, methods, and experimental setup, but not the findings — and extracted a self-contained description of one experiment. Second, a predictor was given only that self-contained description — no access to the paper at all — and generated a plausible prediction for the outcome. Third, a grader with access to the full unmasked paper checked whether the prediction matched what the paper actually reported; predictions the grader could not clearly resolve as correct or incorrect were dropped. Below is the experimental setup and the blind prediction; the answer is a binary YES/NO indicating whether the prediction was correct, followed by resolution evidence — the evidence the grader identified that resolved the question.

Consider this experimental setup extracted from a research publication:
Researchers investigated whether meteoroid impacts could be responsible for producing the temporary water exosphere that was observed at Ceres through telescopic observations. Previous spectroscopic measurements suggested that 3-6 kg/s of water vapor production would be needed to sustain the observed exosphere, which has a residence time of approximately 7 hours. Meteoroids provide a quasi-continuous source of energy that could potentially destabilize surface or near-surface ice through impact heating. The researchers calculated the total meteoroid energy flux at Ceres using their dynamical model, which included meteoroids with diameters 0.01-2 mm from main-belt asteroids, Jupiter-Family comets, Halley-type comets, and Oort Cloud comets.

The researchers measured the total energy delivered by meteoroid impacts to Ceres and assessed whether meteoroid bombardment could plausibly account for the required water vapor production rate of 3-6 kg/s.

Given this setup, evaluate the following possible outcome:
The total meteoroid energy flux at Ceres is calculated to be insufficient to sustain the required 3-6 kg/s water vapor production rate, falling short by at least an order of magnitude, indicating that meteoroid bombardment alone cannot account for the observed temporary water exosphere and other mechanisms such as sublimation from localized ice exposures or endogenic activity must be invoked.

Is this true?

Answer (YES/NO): YES